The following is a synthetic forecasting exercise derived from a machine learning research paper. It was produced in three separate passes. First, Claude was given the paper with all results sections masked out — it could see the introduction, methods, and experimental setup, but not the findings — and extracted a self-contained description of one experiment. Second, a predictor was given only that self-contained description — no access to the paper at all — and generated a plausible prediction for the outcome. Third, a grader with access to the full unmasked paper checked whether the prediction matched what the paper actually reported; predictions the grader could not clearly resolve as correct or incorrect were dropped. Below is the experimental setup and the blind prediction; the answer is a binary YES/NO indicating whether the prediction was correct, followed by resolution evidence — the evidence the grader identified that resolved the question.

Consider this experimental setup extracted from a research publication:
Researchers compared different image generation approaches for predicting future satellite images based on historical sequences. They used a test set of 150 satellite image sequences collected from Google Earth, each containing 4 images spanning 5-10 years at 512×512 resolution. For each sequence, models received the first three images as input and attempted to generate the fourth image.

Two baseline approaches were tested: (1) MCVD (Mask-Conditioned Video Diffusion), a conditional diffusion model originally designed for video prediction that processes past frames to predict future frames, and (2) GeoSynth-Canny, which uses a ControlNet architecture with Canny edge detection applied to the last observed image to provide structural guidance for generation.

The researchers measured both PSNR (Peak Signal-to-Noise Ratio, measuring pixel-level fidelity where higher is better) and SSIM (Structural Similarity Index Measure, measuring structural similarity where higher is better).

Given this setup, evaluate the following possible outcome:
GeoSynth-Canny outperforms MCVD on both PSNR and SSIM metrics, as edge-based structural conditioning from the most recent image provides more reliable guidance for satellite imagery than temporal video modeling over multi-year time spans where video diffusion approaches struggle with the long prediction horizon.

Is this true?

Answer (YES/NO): NO